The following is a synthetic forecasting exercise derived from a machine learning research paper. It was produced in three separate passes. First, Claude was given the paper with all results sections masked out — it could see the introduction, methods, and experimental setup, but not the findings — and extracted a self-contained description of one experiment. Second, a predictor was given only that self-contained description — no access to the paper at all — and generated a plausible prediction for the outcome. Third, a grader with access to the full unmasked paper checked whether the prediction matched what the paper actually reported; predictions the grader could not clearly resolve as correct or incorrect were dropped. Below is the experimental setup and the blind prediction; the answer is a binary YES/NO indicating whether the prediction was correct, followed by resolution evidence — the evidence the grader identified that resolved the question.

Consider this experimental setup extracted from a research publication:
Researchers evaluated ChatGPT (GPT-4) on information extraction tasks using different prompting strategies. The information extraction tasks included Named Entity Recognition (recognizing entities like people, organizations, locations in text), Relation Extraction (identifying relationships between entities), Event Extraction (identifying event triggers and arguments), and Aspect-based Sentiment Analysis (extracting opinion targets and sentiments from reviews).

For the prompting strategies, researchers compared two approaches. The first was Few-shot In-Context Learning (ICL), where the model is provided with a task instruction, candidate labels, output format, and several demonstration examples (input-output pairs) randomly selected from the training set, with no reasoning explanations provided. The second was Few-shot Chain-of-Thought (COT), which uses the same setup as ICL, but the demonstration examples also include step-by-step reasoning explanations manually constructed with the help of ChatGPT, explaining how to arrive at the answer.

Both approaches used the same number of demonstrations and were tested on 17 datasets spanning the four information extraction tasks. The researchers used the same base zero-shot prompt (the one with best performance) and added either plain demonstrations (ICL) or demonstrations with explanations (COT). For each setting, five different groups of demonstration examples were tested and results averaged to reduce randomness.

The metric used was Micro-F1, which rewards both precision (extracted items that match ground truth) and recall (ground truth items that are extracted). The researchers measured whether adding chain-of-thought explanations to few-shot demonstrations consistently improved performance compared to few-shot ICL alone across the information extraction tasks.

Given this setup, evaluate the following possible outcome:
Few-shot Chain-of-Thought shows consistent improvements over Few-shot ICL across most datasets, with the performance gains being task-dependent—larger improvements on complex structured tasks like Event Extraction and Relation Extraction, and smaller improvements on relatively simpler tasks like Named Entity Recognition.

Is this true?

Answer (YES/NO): NO